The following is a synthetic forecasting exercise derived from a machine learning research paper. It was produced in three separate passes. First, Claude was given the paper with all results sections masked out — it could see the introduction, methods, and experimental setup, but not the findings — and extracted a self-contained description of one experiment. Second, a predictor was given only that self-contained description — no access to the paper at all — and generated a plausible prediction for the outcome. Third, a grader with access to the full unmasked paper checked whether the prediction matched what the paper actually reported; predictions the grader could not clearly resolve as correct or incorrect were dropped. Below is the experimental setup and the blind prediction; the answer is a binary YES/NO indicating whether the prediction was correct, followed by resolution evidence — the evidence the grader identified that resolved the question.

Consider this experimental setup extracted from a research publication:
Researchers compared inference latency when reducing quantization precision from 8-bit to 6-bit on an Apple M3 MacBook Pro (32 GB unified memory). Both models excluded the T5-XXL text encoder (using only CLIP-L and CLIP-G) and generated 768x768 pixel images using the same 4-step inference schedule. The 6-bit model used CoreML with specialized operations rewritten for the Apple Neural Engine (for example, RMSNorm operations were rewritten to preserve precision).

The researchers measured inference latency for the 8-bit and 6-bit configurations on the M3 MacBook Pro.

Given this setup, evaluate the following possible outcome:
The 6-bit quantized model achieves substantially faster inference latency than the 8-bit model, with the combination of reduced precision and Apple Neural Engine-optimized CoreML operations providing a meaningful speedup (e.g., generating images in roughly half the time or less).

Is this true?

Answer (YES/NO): NO